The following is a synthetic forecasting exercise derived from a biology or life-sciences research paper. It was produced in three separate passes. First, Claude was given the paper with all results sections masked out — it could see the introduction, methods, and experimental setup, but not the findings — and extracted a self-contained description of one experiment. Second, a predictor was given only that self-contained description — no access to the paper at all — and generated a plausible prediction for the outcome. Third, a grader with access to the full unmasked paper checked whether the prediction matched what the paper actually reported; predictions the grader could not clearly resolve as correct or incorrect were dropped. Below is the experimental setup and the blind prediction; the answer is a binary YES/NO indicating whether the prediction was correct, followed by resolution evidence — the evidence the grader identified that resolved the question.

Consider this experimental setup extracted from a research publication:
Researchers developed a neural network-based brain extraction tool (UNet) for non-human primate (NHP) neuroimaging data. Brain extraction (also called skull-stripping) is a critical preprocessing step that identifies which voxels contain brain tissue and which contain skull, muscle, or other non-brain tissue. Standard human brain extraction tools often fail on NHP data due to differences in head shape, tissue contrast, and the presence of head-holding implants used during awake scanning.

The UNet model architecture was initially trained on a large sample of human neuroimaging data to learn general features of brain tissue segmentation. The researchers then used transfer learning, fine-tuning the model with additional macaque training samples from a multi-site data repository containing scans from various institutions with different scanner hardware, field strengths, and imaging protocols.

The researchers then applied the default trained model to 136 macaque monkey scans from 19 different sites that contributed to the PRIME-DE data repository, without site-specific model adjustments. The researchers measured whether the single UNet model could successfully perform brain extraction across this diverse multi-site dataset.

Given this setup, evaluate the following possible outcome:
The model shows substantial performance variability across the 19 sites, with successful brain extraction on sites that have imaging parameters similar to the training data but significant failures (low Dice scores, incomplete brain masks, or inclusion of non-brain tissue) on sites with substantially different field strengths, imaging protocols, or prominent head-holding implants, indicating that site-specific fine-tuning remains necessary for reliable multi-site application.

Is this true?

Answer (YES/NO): NO